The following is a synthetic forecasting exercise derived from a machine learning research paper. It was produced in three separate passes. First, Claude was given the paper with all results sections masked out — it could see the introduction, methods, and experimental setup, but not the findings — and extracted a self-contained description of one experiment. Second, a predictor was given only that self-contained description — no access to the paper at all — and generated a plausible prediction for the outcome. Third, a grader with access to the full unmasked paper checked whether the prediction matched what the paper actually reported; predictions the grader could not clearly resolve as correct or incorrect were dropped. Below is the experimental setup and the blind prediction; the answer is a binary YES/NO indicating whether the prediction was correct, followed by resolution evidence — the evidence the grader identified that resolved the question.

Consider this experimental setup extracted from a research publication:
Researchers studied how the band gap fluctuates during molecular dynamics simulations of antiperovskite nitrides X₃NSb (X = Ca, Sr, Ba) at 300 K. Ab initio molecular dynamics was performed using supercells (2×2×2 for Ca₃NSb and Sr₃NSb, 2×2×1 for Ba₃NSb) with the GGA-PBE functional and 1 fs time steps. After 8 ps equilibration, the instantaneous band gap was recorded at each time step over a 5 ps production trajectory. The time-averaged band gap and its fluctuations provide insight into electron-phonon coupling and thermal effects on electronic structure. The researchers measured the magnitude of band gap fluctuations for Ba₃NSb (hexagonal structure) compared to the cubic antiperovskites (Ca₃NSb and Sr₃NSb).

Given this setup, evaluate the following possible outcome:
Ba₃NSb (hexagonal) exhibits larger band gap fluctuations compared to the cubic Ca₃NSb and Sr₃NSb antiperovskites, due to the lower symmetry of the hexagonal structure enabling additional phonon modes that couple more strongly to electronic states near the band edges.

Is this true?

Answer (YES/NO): YES